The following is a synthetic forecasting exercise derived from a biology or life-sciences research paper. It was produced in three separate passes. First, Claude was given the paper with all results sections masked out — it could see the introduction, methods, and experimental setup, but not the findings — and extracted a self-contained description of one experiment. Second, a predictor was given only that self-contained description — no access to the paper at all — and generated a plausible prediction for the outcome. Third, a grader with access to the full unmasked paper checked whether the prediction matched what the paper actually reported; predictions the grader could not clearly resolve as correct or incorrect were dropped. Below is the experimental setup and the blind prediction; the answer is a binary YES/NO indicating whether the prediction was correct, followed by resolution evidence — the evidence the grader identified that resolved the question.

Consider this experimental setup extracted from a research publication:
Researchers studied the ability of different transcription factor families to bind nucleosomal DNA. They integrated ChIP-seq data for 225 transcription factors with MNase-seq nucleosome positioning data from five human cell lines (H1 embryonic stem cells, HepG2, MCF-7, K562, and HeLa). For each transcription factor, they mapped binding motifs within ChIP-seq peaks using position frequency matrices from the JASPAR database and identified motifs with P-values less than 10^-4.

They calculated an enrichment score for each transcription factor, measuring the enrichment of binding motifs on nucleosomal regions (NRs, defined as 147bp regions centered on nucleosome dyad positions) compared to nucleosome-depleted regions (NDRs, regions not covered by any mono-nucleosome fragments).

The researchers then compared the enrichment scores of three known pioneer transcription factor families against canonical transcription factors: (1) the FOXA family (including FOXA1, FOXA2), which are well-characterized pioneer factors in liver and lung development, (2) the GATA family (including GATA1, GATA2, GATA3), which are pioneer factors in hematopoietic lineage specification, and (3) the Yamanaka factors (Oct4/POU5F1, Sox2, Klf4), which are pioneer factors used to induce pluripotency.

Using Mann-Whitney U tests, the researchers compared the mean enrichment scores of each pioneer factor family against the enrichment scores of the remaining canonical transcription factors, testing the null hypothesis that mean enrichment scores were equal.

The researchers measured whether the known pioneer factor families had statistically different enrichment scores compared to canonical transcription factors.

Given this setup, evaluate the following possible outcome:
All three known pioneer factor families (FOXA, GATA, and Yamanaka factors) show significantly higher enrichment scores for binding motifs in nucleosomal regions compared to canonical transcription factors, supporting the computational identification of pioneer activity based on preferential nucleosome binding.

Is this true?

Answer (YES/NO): NO